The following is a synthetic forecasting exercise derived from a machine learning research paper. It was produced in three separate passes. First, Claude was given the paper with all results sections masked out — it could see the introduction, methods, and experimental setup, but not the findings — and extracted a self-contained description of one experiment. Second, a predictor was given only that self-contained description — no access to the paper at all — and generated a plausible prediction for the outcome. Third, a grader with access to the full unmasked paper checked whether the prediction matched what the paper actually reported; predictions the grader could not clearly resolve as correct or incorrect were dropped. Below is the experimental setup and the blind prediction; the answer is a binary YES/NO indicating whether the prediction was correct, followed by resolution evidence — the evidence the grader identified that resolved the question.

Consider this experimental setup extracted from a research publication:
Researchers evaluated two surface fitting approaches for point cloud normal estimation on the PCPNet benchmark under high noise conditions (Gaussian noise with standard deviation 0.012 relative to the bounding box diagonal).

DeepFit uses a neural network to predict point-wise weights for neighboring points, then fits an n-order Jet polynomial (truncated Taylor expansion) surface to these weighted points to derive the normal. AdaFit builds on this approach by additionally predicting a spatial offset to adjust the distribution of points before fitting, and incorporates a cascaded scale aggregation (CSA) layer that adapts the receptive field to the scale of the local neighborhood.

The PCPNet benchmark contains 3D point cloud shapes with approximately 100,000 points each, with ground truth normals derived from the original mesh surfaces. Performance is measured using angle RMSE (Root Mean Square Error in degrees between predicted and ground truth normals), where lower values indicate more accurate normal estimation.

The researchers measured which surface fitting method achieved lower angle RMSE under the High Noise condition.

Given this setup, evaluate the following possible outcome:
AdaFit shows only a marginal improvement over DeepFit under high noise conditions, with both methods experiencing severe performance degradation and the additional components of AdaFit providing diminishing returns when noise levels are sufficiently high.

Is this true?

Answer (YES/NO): YES